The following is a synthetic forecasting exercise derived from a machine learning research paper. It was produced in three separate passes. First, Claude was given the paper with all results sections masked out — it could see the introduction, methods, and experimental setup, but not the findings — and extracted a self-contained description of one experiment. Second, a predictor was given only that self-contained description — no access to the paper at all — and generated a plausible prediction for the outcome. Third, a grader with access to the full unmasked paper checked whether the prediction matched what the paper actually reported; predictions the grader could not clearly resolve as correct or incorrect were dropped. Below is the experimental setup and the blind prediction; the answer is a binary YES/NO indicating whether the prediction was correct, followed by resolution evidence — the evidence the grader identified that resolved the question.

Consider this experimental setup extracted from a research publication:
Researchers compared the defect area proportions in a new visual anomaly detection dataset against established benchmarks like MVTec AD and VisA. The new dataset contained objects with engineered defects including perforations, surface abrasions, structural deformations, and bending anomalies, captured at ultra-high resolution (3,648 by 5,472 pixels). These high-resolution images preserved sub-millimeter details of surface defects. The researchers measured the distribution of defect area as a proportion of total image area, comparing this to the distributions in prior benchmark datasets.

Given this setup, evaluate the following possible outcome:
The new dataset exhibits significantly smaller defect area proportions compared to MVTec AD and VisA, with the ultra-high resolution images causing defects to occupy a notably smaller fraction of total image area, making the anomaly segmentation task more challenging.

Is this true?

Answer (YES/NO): YES